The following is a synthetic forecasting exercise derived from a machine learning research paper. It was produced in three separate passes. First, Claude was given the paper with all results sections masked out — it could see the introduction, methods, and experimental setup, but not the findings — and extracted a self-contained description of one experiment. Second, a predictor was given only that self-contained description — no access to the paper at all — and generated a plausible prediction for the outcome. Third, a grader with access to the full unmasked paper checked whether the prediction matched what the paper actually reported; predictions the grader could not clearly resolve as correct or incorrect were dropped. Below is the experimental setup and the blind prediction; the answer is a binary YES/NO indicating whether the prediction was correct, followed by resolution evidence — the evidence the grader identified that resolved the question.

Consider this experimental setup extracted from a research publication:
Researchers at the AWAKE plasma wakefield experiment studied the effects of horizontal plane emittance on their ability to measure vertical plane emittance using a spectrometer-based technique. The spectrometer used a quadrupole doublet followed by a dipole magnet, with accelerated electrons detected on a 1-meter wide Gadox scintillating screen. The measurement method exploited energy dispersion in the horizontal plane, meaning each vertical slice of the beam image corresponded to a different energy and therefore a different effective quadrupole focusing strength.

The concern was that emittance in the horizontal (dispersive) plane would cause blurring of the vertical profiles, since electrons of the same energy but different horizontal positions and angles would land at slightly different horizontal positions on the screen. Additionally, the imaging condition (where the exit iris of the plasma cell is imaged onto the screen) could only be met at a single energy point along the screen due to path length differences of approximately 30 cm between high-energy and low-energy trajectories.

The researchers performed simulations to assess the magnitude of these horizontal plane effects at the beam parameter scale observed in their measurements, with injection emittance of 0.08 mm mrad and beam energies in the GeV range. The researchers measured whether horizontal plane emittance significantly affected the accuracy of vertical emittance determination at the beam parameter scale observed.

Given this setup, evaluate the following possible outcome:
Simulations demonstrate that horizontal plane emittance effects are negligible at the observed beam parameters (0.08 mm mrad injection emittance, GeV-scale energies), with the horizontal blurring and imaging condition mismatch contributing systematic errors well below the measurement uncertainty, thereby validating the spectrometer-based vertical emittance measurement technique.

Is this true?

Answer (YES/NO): YES